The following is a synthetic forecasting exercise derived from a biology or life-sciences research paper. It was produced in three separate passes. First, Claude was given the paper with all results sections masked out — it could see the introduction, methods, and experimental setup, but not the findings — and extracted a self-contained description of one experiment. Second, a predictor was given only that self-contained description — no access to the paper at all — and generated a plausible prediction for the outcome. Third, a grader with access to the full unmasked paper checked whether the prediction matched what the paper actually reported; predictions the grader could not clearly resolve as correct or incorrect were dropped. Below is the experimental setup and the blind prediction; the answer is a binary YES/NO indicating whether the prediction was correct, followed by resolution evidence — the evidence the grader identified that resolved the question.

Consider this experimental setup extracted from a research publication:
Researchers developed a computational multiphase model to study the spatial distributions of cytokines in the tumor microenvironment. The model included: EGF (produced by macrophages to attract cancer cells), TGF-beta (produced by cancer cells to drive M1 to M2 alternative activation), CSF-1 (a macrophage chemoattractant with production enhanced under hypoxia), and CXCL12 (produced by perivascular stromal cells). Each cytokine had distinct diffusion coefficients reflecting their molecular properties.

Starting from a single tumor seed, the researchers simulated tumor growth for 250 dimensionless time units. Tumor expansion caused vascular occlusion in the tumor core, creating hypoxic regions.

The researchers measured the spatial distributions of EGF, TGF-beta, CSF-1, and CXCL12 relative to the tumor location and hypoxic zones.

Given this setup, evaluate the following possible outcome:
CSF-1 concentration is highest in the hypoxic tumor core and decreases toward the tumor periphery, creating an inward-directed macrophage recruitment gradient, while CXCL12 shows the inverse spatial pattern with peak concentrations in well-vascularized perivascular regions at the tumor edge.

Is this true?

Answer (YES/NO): YES